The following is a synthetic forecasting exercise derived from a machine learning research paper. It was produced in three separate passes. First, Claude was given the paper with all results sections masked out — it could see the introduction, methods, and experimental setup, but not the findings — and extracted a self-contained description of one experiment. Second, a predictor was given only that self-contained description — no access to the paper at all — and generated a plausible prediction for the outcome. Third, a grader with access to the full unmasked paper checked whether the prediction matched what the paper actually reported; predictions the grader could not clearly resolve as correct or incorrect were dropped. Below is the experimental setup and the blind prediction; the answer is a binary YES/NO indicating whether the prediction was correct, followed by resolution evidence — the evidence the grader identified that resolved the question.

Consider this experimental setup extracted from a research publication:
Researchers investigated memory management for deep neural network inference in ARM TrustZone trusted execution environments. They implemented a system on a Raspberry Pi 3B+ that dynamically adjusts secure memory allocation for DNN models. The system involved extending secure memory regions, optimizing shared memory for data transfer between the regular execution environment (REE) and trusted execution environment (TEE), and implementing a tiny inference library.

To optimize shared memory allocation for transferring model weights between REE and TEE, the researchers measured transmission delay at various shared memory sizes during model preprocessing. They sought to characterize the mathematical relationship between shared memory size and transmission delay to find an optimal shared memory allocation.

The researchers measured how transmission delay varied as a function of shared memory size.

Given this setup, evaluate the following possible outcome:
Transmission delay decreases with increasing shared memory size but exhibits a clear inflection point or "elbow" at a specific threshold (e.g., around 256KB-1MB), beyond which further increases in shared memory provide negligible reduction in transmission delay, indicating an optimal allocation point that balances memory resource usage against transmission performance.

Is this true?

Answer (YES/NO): NO